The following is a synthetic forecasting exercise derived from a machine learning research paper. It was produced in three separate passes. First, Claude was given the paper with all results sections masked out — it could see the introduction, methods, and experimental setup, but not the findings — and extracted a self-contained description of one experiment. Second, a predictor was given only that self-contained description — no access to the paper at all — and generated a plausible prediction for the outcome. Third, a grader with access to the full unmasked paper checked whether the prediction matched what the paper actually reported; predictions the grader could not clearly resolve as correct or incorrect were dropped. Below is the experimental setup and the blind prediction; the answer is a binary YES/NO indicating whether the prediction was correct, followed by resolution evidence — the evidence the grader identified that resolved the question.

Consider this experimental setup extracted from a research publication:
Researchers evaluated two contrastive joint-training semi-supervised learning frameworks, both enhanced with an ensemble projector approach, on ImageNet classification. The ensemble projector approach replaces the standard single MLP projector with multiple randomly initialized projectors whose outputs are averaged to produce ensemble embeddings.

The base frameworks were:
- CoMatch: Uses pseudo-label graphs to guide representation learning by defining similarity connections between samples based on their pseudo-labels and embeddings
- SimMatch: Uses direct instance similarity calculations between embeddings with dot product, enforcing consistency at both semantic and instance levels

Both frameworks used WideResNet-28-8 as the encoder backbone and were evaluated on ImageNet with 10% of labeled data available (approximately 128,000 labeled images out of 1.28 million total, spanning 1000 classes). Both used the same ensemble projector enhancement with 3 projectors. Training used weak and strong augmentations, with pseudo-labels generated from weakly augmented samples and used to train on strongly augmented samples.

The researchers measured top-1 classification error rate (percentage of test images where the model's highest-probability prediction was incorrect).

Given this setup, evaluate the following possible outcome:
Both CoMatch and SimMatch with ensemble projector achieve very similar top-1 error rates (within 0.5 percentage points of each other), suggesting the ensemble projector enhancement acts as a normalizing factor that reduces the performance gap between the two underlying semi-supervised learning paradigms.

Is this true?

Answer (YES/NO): NO